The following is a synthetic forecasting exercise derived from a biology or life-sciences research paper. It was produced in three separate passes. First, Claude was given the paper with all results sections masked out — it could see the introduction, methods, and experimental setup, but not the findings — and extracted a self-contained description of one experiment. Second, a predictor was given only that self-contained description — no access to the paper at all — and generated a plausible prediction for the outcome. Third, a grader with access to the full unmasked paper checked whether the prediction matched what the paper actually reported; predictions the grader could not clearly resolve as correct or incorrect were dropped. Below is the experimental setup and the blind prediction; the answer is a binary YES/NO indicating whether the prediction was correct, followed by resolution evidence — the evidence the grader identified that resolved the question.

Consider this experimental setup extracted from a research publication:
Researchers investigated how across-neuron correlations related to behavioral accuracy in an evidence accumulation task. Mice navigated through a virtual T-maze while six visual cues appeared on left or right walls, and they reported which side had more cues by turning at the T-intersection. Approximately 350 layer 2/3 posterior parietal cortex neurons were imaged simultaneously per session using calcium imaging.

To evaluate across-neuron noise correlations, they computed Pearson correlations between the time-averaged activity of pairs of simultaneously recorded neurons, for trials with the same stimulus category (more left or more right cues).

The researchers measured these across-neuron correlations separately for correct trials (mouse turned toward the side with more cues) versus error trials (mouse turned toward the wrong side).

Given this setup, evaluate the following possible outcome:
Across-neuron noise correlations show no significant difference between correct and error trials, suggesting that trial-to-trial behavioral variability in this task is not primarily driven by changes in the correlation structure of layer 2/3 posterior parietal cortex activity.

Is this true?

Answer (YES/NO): NO